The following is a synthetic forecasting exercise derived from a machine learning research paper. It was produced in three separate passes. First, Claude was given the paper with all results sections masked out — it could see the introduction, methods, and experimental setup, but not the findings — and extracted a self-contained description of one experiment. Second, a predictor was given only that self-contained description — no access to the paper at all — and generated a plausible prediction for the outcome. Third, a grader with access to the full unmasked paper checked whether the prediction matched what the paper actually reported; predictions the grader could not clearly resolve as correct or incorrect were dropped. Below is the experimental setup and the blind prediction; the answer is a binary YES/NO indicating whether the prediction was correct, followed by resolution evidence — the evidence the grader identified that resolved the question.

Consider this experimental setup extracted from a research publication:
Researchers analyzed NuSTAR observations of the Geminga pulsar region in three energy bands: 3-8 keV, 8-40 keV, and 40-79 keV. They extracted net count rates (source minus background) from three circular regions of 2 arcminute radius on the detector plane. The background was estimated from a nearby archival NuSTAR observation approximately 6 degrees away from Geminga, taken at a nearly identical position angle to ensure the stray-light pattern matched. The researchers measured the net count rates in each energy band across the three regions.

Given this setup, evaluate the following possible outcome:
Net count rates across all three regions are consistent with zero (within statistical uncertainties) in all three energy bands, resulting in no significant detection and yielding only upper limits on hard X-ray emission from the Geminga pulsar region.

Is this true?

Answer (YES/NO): NO